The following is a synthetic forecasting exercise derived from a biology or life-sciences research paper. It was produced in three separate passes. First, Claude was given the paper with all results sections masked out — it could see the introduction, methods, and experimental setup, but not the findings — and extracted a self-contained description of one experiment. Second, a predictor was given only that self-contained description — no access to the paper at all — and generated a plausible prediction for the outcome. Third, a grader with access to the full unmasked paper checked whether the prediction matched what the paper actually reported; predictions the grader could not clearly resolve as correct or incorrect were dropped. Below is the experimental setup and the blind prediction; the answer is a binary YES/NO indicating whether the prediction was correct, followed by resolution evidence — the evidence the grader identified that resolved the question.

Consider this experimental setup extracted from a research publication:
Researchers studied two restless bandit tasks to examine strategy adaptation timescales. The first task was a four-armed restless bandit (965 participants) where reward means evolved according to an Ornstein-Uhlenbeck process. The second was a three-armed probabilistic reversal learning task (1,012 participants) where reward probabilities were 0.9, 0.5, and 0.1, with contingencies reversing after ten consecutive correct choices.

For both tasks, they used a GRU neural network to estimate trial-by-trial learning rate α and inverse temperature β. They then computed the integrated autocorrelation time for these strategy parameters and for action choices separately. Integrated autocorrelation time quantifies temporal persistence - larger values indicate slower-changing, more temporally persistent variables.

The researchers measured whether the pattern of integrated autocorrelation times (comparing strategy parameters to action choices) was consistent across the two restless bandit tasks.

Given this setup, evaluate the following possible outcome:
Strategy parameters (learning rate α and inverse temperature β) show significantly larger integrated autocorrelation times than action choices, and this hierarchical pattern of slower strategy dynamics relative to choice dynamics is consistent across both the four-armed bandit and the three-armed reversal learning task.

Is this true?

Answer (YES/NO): YES